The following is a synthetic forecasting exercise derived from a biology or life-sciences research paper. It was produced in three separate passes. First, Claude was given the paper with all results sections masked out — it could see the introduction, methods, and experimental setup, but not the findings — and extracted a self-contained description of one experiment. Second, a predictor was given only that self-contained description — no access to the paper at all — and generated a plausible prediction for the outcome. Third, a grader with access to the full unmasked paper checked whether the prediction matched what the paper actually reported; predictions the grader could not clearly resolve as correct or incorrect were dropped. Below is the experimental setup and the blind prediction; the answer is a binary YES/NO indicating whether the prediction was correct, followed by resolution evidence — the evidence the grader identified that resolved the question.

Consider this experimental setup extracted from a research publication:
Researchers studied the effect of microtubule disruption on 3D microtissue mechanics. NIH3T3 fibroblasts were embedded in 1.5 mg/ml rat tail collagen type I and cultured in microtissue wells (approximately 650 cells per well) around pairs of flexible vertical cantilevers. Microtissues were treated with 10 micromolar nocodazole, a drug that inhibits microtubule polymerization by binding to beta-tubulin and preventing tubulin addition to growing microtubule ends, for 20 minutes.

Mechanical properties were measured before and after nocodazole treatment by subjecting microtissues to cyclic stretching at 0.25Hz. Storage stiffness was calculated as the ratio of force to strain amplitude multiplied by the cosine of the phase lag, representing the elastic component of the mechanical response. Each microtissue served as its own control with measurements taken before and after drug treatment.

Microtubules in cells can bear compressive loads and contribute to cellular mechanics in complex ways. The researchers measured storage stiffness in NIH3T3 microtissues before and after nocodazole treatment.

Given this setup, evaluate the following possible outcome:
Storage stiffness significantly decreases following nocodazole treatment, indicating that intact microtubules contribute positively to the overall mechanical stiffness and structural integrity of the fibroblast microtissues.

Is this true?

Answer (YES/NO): NO